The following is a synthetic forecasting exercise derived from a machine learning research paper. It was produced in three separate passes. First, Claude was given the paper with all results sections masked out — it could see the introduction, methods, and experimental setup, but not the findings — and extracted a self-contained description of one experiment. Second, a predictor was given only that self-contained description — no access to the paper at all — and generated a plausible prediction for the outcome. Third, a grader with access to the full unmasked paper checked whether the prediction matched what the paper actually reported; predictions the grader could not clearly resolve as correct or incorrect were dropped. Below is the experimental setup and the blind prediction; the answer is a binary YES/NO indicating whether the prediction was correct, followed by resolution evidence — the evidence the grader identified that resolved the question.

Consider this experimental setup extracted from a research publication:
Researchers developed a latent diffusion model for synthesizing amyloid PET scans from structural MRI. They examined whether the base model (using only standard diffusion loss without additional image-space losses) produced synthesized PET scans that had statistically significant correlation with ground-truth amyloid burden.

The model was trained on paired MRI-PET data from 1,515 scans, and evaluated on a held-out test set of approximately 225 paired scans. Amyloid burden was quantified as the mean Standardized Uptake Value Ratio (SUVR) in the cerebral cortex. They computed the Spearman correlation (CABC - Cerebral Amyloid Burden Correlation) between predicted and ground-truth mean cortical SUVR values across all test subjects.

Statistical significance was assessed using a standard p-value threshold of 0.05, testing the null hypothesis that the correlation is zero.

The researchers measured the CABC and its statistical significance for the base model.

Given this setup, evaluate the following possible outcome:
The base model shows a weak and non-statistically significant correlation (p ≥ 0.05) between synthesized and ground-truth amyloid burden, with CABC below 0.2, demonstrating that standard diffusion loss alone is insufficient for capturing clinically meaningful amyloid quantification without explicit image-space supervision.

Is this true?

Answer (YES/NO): YES